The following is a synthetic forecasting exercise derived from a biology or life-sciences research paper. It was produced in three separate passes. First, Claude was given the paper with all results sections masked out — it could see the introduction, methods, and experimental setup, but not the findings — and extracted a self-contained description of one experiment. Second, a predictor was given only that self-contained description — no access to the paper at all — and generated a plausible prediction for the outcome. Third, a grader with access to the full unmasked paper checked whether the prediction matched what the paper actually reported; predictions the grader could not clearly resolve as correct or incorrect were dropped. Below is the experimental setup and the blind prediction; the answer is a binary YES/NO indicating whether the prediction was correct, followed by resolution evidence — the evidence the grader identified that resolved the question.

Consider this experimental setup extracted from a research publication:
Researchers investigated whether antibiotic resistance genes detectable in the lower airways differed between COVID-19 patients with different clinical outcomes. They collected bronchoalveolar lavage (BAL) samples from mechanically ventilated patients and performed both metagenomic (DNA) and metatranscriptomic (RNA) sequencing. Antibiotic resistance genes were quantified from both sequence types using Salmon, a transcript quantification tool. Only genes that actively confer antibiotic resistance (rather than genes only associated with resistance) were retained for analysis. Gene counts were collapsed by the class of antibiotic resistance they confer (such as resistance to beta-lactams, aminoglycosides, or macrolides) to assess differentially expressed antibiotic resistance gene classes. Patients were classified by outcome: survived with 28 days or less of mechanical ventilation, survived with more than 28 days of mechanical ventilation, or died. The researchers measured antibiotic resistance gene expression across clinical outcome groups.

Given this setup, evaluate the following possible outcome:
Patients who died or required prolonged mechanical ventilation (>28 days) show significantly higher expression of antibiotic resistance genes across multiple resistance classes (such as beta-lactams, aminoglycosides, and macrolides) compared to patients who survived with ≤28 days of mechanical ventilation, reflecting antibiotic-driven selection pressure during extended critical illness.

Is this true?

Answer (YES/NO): NO